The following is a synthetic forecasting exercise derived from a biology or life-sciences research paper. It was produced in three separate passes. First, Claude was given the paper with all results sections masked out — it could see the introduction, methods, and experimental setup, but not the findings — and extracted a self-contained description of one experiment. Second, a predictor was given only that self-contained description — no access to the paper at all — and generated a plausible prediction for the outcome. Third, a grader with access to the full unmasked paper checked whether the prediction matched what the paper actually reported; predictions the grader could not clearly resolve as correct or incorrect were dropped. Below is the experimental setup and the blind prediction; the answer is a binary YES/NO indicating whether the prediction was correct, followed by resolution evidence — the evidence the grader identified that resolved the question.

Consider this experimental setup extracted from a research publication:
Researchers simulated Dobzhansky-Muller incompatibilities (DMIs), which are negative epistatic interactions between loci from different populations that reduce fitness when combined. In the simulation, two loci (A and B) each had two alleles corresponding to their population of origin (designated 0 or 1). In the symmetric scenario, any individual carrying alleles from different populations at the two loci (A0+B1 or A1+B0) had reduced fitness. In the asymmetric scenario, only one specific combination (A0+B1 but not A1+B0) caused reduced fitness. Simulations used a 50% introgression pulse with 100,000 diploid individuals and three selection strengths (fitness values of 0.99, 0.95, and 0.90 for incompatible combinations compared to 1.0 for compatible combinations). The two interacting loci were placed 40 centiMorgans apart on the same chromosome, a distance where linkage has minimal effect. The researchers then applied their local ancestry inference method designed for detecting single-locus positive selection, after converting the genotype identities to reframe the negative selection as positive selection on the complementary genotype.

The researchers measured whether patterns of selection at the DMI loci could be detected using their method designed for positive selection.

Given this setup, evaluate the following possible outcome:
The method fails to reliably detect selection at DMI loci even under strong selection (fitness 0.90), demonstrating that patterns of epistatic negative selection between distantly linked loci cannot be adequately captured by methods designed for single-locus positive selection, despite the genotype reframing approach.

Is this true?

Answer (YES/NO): NO